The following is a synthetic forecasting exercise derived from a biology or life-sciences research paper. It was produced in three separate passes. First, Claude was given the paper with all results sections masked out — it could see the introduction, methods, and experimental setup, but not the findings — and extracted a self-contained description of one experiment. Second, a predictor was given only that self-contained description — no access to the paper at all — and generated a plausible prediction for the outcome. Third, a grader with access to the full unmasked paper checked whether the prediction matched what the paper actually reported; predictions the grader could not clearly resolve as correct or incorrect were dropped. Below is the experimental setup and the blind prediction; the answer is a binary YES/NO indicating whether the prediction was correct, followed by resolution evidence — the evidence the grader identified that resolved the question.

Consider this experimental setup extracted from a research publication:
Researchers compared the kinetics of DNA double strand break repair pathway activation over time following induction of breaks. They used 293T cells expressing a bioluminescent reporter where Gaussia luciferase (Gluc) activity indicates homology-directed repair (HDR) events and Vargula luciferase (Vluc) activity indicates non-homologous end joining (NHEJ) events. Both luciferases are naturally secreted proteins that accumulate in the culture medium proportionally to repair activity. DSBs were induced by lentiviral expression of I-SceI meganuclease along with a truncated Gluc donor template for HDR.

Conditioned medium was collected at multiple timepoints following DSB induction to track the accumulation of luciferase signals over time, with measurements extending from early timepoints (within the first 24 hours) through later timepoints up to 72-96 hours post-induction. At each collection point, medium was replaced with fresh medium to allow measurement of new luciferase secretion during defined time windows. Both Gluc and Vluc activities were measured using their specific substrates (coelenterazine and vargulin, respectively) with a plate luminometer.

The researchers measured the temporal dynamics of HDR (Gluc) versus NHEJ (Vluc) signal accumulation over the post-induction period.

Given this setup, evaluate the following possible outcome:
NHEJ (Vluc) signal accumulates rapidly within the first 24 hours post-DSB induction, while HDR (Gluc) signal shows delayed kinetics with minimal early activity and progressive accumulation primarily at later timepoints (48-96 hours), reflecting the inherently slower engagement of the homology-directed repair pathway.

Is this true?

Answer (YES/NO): NO